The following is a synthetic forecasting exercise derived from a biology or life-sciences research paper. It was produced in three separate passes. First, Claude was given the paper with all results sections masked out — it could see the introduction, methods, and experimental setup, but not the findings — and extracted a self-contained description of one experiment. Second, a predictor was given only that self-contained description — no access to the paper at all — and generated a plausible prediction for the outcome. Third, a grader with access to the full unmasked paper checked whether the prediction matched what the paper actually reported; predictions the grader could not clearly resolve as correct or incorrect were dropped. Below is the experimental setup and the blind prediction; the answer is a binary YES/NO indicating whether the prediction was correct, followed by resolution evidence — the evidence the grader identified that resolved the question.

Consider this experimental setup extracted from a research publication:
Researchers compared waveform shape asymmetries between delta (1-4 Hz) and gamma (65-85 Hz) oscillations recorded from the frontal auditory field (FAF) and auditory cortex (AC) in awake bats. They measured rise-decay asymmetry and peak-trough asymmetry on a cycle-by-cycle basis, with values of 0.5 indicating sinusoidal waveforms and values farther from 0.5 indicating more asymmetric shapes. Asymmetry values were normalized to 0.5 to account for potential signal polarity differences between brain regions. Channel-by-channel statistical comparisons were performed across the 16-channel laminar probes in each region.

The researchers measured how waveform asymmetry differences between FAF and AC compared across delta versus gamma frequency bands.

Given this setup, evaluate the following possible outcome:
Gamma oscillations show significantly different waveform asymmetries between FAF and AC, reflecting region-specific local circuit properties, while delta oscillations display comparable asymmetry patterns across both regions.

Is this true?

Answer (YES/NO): NO